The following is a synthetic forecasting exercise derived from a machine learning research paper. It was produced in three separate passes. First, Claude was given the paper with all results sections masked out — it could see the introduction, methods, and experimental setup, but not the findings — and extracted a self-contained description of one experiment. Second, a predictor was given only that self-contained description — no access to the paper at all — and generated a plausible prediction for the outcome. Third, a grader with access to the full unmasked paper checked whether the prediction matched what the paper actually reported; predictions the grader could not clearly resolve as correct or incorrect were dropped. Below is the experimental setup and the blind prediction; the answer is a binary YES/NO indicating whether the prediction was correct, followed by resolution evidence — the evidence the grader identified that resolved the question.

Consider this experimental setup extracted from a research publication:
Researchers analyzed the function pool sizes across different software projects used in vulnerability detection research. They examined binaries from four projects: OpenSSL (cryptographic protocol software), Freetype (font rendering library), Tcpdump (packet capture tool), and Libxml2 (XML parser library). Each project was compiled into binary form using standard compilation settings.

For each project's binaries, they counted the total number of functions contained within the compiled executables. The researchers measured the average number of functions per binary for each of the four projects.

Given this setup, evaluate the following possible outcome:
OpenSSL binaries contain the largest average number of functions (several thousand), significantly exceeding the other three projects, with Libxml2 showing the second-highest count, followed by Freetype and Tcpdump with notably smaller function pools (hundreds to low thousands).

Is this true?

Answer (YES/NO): YES